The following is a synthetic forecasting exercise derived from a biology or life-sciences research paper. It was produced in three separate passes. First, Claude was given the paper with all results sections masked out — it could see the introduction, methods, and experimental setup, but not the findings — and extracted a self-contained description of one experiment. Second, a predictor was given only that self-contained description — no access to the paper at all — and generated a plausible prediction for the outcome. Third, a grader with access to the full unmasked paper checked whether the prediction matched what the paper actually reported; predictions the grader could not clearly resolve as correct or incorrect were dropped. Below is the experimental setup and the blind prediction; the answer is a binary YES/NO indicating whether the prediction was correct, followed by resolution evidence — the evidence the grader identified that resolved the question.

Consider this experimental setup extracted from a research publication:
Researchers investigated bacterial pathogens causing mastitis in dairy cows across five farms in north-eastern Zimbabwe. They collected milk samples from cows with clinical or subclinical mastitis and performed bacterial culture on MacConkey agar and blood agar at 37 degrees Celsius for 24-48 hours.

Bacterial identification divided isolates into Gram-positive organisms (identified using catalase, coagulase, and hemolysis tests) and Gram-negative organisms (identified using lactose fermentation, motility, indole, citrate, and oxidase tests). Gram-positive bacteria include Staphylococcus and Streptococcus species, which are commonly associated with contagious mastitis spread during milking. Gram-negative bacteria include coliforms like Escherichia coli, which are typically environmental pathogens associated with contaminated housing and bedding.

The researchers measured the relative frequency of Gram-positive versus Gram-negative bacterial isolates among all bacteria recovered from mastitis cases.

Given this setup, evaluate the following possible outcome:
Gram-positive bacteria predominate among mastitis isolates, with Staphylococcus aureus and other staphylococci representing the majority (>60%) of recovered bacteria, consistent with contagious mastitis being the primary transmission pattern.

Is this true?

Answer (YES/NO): NO